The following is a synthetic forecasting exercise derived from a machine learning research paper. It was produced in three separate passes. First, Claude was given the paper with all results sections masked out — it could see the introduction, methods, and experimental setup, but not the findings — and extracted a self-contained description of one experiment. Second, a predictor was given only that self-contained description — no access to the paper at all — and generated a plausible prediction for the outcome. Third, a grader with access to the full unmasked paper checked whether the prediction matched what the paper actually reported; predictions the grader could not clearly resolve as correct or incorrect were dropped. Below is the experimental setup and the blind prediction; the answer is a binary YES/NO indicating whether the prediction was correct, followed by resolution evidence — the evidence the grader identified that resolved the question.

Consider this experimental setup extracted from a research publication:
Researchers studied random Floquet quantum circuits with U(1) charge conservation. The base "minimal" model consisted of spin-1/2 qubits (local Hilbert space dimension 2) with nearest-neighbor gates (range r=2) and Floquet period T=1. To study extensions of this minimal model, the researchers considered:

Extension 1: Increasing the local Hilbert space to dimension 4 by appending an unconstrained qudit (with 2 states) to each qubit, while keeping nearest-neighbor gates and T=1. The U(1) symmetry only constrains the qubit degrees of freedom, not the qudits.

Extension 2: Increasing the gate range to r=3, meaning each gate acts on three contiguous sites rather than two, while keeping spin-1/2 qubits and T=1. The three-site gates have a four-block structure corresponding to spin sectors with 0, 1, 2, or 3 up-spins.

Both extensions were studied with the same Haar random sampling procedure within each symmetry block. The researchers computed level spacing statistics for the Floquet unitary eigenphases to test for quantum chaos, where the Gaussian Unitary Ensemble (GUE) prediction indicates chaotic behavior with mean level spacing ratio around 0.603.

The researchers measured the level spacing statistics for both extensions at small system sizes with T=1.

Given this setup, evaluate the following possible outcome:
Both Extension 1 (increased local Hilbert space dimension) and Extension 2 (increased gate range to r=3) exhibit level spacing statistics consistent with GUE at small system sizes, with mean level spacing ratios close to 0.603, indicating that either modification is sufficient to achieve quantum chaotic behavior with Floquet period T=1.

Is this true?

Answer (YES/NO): YES